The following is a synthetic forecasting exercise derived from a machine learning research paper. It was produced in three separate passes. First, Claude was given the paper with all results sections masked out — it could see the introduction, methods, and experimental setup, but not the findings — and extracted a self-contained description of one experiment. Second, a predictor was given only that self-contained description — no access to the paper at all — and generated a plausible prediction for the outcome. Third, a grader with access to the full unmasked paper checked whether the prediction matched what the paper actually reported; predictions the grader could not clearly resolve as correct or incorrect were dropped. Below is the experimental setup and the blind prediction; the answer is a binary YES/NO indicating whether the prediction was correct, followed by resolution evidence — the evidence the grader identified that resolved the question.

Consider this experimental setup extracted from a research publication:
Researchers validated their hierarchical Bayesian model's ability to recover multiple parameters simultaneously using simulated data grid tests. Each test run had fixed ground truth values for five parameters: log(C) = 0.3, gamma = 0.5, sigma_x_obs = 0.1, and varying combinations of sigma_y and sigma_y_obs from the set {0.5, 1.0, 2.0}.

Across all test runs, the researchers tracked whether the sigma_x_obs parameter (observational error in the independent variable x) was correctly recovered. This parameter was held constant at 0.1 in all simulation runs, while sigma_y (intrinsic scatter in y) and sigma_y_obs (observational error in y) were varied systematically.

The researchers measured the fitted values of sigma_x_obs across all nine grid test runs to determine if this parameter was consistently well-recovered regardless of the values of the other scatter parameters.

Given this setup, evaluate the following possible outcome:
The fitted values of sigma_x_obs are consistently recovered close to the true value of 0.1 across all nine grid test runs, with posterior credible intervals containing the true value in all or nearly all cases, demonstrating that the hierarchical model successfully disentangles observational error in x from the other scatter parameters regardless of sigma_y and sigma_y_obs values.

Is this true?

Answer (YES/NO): YES